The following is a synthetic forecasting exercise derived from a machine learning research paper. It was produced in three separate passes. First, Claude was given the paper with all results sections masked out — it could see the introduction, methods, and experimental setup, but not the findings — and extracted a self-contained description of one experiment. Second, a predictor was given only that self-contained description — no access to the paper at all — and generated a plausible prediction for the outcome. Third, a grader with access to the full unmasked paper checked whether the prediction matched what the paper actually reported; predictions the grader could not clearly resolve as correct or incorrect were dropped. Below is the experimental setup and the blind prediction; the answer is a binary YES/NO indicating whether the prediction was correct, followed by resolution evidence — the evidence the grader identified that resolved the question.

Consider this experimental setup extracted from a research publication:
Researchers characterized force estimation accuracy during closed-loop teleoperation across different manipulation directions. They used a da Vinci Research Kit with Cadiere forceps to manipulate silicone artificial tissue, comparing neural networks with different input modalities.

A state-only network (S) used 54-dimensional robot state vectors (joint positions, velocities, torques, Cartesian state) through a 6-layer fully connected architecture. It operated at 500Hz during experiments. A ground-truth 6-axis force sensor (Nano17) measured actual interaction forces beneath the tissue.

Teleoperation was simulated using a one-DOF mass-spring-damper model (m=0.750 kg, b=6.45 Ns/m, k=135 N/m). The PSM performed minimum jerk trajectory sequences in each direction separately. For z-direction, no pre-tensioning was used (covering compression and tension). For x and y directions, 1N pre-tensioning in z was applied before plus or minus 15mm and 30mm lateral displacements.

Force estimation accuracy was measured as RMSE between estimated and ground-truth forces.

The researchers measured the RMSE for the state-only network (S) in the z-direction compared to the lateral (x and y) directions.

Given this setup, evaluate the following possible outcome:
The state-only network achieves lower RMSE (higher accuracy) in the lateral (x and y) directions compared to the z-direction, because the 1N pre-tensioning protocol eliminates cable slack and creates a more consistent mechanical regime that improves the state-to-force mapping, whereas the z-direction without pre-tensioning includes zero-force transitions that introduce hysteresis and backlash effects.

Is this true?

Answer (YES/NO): NO